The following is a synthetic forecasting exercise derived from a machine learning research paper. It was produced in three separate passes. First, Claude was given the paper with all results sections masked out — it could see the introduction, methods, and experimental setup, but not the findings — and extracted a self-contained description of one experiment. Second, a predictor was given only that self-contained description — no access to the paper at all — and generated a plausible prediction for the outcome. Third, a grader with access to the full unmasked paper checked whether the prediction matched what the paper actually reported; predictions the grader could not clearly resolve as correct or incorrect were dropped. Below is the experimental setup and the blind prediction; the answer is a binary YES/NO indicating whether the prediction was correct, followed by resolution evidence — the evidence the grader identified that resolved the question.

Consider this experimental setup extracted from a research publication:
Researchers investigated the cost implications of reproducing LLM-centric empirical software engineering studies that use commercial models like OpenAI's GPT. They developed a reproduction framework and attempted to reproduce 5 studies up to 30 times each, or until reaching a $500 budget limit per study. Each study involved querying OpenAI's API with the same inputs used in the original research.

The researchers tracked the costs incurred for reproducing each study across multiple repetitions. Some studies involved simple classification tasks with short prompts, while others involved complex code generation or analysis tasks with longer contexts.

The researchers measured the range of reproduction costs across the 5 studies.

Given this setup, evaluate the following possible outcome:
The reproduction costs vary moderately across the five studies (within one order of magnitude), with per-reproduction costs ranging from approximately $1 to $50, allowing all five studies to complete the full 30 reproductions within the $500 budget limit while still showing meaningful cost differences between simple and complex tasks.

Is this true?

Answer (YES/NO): NO